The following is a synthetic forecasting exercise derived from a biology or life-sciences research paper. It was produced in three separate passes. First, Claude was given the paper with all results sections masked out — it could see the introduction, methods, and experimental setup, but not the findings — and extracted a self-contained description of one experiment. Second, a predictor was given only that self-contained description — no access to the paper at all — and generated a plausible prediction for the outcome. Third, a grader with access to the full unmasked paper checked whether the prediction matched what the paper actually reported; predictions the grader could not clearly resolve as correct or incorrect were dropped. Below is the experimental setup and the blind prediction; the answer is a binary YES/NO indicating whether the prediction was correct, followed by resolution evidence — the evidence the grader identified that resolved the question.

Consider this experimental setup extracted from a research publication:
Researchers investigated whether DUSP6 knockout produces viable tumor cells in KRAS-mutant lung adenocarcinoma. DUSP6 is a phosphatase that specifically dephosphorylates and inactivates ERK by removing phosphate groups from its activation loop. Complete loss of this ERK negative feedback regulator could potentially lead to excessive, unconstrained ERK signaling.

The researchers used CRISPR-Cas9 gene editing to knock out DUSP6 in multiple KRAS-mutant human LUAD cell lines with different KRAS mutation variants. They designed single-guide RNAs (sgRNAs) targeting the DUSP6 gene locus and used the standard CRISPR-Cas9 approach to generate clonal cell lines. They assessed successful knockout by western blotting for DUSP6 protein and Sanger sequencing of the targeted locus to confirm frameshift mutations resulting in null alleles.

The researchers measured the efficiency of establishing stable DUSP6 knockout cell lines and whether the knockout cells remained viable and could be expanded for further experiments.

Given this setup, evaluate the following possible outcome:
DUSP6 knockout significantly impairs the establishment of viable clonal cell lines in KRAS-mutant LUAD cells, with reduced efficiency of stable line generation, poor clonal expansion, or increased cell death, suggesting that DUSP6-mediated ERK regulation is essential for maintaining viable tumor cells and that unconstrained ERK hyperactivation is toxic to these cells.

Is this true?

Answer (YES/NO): NO